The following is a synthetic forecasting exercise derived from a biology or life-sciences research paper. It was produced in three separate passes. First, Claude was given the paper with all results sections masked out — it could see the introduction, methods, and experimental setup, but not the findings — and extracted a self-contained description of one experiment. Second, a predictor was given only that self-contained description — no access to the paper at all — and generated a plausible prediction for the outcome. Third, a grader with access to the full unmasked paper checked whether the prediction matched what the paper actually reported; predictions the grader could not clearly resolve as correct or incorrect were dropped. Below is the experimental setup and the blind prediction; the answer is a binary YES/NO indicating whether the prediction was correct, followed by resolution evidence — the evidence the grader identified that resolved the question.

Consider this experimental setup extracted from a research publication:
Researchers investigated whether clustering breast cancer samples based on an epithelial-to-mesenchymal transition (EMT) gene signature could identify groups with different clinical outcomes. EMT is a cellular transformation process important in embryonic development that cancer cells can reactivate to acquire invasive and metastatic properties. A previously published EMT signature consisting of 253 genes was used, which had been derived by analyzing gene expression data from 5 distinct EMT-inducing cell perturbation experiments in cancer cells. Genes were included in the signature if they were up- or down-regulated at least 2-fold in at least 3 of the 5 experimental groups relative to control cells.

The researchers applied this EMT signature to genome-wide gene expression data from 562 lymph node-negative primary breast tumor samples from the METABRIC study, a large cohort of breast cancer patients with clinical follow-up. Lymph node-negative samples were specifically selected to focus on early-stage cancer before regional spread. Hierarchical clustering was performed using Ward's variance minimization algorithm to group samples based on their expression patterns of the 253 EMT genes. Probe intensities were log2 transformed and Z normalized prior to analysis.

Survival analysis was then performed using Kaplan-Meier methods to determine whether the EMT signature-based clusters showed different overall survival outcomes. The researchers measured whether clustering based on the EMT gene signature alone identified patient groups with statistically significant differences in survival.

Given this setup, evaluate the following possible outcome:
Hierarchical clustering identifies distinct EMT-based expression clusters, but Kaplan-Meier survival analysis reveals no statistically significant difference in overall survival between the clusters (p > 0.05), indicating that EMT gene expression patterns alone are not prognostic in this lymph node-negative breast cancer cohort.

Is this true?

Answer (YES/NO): YES